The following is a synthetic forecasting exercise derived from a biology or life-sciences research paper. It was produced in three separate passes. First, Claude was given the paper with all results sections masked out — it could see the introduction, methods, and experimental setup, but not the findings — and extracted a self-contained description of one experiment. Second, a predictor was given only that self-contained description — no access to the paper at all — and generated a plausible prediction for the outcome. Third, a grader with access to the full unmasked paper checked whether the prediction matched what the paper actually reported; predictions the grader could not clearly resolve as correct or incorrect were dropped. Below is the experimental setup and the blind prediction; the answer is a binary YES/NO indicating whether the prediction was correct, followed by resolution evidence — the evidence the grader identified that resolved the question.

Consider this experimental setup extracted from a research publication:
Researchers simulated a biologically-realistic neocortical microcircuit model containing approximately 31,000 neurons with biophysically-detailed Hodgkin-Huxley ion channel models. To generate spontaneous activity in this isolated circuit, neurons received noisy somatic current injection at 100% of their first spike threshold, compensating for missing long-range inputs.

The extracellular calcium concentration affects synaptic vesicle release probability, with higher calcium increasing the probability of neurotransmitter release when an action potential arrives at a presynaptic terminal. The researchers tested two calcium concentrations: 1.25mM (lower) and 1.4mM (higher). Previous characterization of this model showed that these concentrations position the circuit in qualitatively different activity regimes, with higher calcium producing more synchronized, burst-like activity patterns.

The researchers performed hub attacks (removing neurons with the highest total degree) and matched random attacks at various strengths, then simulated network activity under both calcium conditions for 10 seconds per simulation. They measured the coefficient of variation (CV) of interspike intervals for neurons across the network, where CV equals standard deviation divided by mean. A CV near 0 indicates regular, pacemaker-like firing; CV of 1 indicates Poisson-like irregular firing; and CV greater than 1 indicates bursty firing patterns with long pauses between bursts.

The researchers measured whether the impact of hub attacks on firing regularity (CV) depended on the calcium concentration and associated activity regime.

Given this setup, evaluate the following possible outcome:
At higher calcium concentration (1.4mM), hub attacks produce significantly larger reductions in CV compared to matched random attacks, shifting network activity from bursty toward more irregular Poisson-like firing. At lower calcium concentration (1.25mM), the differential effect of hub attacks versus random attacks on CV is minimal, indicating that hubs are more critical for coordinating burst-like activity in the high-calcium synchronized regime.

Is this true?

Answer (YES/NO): NO